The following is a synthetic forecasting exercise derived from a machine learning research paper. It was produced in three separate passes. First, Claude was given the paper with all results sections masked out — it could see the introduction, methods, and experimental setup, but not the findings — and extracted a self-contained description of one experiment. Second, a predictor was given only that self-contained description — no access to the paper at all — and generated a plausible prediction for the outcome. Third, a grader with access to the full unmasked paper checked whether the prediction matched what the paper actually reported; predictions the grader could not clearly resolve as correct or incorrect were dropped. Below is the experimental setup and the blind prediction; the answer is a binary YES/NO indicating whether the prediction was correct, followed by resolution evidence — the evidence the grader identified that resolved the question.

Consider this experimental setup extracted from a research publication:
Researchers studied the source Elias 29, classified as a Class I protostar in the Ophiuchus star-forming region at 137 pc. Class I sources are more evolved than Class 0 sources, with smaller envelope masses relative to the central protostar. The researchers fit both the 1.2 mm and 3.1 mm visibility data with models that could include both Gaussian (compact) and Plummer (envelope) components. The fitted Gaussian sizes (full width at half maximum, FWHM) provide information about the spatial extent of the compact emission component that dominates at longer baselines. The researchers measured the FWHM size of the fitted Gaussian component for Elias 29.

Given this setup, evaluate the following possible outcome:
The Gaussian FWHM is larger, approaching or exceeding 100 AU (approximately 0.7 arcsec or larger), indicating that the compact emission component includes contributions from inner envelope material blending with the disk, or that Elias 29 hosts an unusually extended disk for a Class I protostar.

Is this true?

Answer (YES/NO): NO